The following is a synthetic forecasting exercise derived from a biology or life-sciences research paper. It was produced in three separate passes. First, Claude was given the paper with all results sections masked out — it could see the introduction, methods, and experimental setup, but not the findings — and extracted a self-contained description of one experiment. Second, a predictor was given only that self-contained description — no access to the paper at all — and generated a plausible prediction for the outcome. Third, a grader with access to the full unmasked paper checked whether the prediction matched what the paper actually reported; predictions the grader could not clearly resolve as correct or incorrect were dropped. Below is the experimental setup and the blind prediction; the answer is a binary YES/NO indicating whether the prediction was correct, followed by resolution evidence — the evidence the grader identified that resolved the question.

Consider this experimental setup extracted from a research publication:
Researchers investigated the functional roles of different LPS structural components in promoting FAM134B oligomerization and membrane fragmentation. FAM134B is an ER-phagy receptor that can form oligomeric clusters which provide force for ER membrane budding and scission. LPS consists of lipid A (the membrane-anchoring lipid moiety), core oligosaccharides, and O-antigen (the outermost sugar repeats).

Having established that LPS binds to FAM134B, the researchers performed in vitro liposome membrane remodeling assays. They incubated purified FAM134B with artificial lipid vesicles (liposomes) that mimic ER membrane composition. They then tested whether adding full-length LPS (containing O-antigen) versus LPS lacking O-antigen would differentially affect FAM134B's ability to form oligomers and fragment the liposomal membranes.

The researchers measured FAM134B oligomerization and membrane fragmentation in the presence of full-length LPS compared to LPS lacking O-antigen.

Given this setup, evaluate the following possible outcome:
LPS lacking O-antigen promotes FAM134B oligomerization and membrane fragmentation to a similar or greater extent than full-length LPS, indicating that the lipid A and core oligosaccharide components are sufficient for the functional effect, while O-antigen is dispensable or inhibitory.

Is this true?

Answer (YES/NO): NO